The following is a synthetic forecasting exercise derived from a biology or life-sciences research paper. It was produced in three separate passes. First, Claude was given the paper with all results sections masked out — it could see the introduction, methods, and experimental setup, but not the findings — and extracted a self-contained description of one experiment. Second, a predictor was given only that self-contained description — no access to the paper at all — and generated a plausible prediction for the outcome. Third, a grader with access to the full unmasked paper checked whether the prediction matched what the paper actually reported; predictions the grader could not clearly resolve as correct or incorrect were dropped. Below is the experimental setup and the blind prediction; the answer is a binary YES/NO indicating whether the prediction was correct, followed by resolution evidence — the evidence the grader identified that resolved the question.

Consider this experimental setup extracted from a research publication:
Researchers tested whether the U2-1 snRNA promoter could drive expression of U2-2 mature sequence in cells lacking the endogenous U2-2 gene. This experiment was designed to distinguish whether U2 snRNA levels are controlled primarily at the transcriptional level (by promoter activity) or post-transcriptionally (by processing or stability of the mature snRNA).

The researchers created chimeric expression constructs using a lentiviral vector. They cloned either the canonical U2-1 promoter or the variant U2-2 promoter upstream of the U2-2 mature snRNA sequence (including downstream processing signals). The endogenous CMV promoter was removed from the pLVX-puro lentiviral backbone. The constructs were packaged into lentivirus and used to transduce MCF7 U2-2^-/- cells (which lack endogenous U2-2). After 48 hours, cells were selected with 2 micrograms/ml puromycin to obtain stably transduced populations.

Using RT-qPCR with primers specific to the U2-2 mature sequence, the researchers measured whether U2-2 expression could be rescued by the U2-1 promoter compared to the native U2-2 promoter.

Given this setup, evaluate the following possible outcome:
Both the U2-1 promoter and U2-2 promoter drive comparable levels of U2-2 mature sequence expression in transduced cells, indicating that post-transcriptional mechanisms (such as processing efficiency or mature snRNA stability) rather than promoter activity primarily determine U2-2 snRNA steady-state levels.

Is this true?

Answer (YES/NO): YES